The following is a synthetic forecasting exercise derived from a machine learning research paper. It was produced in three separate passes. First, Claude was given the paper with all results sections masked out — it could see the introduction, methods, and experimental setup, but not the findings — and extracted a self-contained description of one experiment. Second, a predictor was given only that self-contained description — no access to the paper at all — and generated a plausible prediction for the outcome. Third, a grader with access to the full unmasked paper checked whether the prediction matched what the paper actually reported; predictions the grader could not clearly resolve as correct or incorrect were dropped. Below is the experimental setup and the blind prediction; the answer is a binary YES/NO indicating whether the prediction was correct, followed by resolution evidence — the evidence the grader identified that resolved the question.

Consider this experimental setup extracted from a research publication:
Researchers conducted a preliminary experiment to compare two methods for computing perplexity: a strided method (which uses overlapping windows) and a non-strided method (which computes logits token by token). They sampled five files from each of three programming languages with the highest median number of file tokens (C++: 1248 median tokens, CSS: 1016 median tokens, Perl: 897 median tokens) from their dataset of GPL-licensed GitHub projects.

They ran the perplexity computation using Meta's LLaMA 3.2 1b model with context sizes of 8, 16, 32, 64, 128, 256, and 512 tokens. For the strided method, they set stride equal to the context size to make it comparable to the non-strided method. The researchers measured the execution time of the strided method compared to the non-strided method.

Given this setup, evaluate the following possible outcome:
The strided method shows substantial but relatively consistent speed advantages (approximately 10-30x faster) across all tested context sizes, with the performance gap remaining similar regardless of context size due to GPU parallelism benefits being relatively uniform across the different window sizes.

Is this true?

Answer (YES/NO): NO